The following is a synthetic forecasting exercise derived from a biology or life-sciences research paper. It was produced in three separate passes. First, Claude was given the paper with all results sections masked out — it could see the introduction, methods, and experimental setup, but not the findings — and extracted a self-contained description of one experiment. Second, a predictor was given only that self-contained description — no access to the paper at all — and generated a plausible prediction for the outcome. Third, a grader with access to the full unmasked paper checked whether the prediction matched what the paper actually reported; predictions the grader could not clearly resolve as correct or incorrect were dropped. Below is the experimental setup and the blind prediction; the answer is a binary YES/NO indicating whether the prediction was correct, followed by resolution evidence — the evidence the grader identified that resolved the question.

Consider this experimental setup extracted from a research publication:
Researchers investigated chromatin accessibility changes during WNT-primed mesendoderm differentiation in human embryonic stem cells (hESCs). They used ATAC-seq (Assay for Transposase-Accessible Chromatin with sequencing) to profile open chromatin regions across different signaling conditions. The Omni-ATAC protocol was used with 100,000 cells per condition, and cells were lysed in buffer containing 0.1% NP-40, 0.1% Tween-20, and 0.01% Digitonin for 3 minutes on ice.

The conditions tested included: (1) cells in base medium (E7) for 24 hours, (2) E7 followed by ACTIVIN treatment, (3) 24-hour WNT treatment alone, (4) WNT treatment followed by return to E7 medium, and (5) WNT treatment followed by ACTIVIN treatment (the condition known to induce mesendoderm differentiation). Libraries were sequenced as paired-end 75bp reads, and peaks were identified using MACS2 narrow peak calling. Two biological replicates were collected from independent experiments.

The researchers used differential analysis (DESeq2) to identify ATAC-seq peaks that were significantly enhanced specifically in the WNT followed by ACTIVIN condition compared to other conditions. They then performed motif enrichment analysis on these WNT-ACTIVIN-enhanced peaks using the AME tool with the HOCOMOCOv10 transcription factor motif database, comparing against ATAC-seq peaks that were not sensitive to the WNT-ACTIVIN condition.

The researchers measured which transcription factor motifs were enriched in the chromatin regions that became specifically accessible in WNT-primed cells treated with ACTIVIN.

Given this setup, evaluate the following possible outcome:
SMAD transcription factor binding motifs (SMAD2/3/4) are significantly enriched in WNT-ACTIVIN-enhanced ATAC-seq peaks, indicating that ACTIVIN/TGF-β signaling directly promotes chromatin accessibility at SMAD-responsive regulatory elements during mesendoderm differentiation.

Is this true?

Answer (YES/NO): NO